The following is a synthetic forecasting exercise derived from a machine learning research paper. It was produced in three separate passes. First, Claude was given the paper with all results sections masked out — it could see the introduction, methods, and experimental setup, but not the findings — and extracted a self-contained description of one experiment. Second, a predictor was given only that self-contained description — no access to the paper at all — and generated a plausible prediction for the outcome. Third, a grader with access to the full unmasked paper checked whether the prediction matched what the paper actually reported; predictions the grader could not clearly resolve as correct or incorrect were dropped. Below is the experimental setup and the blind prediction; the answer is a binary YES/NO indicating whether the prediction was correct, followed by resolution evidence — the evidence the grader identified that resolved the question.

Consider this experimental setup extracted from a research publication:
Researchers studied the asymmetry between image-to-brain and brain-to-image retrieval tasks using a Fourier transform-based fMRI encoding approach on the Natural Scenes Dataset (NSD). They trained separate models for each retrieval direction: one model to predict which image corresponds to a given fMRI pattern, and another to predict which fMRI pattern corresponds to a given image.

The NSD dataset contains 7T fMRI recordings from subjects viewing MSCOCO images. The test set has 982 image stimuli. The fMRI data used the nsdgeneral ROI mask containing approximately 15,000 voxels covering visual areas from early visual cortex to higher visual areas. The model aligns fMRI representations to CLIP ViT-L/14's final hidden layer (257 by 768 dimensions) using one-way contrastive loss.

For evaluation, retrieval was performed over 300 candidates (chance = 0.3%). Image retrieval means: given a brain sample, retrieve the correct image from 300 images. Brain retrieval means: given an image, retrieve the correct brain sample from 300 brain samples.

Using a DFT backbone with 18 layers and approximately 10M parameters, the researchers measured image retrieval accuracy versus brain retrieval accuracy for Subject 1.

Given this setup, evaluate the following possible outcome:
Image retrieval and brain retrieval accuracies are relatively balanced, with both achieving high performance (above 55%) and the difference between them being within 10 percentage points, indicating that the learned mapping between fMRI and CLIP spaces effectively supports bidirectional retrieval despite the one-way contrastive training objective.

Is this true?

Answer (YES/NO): YES